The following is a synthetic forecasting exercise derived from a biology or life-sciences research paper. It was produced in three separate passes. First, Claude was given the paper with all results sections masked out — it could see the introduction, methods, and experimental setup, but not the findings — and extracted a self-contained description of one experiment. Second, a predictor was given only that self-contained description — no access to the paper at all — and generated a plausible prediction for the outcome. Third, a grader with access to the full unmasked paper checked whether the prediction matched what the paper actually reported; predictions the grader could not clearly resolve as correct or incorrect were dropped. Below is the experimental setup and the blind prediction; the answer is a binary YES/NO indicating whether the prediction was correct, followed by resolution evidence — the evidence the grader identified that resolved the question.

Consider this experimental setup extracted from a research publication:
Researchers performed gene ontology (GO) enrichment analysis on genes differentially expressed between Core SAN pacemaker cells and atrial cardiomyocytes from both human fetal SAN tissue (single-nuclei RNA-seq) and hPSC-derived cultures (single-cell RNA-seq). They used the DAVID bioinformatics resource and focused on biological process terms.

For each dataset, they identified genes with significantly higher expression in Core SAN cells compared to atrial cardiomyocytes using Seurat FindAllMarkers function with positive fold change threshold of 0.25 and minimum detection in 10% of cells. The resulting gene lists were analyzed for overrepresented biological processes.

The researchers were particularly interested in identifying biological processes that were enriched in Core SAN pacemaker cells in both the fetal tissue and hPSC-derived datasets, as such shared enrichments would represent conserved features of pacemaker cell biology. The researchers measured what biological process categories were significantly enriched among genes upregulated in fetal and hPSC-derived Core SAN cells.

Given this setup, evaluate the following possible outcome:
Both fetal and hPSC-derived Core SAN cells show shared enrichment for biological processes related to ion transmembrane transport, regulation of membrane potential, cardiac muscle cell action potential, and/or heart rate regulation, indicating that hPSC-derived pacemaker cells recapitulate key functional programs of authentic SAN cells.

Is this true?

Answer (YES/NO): NO